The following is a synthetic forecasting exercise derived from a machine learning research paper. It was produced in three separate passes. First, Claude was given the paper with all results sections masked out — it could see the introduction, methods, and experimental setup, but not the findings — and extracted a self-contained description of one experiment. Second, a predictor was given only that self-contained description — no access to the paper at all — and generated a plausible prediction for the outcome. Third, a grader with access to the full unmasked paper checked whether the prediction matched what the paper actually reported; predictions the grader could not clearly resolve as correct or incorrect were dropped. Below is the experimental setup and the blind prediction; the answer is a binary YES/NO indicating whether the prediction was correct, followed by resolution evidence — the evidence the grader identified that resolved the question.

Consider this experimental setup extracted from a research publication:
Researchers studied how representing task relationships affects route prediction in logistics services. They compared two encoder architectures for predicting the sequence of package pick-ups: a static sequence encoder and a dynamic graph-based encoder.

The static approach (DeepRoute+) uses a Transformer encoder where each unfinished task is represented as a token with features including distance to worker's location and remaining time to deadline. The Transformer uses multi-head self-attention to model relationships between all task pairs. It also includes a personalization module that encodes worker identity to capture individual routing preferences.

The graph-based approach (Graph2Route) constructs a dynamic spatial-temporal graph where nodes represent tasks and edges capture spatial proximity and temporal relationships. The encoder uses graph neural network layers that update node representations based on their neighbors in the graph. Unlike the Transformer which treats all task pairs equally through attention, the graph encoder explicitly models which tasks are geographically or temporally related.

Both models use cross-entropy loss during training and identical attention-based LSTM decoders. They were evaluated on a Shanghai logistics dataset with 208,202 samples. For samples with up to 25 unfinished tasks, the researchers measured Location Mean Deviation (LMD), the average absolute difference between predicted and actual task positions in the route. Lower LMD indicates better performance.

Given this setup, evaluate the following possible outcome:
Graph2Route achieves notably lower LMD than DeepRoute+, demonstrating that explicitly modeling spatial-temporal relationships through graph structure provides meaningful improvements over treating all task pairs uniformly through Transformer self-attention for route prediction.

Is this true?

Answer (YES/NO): YES